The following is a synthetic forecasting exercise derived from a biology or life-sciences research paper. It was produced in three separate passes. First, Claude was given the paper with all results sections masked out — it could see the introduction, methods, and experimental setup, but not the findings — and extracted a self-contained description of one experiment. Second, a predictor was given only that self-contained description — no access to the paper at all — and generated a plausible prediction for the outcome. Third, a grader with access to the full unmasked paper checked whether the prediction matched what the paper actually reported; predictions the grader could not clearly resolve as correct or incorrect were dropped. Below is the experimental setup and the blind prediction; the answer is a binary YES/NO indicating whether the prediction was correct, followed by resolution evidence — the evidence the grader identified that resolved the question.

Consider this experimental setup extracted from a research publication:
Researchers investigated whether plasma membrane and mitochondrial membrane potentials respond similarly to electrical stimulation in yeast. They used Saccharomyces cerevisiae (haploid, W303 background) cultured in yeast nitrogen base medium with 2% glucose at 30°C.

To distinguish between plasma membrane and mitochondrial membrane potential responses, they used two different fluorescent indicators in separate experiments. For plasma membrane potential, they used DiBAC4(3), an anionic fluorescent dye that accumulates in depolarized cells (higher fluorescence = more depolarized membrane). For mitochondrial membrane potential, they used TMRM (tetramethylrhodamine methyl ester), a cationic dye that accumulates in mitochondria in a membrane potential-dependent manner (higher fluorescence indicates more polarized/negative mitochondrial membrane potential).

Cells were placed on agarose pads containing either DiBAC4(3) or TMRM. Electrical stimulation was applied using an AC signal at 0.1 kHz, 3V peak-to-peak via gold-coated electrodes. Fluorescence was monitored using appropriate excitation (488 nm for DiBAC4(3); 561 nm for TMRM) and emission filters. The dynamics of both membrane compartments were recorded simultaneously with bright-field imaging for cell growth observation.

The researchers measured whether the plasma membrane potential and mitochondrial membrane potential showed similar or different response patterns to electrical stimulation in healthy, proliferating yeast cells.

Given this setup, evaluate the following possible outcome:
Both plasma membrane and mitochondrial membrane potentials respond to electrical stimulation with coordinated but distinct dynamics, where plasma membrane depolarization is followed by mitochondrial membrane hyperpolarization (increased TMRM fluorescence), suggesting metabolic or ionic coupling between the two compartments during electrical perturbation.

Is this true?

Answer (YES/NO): NO